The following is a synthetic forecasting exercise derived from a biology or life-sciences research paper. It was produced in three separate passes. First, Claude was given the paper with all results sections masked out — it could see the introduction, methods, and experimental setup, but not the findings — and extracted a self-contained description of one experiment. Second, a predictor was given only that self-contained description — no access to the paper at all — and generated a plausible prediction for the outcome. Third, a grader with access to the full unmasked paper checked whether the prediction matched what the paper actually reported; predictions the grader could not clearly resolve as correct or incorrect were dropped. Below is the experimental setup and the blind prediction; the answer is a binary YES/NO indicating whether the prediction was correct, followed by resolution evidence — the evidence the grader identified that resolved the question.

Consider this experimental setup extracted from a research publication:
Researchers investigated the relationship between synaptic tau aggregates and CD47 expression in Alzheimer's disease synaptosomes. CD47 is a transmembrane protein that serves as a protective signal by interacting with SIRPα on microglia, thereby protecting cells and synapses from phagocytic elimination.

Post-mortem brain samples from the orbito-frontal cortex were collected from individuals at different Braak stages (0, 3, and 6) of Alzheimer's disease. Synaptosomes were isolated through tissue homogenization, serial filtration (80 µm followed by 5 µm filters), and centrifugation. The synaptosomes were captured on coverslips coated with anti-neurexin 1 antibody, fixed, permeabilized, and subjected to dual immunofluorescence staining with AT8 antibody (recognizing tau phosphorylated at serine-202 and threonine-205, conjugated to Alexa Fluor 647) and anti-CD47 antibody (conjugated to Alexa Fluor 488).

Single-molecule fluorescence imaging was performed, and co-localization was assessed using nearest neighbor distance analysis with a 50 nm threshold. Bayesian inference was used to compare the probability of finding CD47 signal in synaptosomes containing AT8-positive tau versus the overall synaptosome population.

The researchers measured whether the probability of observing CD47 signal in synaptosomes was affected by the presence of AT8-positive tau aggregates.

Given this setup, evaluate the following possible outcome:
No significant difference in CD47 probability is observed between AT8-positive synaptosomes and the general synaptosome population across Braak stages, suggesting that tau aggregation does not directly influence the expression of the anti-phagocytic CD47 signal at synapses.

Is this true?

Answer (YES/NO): YES